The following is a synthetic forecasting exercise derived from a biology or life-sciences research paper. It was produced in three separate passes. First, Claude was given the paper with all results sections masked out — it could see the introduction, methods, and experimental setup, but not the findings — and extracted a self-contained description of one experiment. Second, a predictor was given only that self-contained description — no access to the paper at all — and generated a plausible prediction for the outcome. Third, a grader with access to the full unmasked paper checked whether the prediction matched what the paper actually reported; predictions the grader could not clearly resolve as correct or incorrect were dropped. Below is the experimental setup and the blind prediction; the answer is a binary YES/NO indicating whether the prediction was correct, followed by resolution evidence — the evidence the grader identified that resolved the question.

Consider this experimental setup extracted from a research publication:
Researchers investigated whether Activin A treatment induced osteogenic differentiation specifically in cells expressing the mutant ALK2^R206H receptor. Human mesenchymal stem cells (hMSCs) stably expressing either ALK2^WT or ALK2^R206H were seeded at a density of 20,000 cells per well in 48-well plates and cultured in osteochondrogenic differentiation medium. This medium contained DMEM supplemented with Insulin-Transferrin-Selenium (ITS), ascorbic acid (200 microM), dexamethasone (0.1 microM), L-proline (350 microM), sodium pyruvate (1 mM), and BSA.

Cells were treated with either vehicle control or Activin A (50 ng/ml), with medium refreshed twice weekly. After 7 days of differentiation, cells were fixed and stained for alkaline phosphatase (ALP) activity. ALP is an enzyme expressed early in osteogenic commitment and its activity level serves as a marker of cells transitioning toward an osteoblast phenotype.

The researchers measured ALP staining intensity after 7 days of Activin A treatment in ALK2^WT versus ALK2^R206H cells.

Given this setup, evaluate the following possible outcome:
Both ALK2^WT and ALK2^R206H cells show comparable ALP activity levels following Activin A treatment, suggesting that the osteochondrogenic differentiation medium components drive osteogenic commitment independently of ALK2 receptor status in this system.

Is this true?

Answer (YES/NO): NO